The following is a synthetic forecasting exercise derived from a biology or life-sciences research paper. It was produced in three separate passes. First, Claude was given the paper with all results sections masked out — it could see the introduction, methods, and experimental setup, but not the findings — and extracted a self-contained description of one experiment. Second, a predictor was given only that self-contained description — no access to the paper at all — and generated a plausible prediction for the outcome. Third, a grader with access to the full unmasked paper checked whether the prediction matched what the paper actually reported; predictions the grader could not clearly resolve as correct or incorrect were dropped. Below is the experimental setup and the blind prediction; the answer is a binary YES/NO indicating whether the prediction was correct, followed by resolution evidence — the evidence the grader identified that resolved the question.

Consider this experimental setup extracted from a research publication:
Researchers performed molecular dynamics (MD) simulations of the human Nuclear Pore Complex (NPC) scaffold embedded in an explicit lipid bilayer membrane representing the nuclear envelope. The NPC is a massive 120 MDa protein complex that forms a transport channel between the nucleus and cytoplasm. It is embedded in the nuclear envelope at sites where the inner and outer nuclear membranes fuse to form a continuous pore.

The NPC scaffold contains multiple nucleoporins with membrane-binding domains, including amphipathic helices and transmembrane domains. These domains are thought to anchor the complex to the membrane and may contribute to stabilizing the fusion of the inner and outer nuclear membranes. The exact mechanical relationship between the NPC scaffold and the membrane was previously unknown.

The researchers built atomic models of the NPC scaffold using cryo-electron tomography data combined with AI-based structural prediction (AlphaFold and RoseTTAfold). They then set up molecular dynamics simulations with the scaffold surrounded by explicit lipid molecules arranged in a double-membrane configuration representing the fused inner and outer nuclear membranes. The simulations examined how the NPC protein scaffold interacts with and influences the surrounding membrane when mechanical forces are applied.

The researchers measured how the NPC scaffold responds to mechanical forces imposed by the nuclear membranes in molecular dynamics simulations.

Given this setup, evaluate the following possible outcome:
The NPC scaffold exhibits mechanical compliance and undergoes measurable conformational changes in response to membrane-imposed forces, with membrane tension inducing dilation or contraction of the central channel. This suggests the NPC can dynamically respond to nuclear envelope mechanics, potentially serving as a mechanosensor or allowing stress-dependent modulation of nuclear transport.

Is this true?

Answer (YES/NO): YES